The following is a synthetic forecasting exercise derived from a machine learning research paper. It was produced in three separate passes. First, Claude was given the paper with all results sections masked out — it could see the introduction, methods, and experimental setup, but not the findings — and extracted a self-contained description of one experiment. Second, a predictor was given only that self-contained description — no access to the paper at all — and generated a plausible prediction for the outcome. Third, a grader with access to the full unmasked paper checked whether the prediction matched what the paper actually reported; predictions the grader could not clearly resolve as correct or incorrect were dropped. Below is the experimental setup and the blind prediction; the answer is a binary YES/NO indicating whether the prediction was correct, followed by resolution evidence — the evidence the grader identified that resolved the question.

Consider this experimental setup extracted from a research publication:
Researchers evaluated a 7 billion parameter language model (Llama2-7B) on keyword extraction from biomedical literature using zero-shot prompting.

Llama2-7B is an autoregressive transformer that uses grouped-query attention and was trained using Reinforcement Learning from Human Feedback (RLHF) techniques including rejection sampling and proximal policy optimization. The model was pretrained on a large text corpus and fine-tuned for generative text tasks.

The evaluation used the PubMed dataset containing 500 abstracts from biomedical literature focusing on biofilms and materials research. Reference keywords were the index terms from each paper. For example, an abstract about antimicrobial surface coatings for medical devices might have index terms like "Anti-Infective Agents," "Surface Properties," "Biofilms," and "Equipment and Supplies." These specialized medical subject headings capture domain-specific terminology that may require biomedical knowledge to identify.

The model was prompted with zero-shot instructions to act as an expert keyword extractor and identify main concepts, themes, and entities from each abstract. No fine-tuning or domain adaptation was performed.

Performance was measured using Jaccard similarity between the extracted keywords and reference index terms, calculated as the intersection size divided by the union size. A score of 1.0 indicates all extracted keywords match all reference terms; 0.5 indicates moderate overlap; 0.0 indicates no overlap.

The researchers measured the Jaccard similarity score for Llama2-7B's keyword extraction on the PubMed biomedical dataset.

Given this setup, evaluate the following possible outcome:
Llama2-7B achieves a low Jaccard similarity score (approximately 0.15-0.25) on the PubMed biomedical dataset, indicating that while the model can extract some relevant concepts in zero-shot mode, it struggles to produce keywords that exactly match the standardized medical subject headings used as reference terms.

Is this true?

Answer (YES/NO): YES